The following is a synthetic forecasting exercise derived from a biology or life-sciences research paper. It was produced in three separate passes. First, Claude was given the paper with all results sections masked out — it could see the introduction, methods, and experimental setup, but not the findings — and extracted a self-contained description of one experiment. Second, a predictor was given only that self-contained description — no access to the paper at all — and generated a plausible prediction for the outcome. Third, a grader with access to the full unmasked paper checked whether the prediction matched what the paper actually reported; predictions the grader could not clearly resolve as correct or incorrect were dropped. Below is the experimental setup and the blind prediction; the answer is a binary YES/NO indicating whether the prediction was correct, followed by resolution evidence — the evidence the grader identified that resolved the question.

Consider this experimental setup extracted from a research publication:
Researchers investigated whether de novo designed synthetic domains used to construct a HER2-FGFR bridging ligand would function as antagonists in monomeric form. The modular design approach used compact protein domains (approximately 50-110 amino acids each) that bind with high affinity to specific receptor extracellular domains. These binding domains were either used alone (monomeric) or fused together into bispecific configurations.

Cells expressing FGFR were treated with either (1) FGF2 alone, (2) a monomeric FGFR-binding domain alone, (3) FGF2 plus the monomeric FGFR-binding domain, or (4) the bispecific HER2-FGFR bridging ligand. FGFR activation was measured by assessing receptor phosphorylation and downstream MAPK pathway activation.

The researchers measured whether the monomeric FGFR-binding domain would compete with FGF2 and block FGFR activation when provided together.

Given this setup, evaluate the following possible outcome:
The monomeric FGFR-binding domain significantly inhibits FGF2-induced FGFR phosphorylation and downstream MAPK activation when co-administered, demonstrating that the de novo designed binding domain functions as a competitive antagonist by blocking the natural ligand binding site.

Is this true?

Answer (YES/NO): YES